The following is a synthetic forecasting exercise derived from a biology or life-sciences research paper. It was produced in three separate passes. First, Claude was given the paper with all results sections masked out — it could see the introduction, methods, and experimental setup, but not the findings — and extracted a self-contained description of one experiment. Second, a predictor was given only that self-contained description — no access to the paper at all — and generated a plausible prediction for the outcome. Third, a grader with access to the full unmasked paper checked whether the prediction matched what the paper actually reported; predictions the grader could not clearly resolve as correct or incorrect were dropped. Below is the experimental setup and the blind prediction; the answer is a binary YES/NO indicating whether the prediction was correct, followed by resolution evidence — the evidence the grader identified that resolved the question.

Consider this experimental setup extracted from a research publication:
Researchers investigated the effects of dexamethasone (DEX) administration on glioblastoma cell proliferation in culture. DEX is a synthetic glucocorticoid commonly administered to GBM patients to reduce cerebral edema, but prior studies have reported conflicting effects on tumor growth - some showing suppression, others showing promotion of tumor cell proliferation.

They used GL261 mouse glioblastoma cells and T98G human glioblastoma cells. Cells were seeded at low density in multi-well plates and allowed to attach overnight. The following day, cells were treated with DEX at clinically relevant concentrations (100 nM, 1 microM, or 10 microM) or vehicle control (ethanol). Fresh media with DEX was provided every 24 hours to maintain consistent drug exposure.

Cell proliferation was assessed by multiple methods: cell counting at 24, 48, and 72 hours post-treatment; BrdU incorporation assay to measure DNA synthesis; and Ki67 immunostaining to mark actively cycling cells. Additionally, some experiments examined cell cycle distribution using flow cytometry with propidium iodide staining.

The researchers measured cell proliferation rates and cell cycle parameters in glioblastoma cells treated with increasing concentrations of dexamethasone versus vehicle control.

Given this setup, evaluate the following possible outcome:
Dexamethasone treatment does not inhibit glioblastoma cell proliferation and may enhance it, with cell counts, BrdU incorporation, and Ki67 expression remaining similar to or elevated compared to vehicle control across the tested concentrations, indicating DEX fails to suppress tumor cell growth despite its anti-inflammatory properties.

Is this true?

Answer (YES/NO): NO